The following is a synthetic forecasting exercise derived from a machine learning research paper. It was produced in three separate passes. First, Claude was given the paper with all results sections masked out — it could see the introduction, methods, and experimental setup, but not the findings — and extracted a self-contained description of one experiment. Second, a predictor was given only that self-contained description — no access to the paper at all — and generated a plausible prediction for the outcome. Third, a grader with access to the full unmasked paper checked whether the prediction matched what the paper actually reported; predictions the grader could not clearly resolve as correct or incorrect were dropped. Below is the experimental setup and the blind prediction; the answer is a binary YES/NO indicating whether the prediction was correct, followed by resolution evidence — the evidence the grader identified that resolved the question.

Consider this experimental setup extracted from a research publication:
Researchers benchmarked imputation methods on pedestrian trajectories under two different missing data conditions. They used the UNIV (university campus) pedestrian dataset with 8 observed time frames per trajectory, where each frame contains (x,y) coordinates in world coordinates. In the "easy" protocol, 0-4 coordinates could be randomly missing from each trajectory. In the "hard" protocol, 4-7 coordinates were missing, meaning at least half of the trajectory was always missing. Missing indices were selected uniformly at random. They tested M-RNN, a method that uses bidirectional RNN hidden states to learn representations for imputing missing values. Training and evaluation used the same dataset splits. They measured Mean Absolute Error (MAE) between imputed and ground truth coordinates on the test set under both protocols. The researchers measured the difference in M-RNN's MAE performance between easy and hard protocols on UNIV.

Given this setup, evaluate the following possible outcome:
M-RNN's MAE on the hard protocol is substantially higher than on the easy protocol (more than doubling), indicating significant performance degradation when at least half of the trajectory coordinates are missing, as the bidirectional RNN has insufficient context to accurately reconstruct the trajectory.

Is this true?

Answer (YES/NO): NO